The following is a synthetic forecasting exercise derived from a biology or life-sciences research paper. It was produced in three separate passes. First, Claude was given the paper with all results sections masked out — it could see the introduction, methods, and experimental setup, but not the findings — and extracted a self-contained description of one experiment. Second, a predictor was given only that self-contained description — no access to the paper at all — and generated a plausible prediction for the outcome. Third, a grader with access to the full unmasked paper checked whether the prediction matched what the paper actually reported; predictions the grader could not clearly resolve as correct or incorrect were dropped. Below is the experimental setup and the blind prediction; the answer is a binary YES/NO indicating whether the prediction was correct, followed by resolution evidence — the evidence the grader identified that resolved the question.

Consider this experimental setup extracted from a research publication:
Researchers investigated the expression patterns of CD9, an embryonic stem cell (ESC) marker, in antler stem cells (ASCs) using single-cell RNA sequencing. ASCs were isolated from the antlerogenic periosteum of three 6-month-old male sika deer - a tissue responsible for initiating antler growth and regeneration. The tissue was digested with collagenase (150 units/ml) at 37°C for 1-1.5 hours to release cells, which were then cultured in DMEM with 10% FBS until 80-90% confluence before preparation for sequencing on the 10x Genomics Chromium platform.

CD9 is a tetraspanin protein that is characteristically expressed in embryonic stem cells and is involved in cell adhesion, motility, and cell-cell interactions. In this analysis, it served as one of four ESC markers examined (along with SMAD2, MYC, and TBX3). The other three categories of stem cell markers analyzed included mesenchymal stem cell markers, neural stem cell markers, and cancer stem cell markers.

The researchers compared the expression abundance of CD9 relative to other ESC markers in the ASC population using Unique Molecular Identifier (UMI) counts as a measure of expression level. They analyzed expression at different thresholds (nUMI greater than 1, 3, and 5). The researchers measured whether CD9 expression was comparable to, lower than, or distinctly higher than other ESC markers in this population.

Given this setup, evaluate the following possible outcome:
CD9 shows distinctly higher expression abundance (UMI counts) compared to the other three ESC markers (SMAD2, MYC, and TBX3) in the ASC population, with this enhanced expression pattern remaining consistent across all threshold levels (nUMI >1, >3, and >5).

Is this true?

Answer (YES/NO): YES